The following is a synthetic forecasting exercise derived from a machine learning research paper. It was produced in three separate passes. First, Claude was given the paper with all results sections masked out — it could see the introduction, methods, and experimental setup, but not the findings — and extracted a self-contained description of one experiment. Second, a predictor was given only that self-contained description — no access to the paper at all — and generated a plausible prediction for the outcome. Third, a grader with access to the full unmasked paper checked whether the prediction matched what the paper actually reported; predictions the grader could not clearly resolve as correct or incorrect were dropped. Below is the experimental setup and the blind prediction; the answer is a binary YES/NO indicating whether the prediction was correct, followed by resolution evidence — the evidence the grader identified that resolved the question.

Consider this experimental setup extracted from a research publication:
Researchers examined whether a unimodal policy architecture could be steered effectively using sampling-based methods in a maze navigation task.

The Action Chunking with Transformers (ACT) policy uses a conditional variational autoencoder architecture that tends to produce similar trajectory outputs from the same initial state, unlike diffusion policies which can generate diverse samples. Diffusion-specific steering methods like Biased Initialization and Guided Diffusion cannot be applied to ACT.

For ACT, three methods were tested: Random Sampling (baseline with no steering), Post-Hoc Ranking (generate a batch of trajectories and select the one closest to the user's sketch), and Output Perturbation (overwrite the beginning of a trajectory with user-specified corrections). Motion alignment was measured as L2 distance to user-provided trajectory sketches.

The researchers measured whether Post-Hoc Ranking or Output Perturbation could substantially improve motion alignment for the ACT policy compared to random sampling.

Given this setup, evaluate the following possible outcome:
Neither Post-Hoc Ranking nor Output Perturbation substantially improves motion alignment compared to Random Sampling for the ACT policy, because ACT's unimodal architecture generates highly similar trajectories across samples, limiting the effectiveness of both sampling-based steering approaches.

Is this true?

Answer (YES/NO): YES